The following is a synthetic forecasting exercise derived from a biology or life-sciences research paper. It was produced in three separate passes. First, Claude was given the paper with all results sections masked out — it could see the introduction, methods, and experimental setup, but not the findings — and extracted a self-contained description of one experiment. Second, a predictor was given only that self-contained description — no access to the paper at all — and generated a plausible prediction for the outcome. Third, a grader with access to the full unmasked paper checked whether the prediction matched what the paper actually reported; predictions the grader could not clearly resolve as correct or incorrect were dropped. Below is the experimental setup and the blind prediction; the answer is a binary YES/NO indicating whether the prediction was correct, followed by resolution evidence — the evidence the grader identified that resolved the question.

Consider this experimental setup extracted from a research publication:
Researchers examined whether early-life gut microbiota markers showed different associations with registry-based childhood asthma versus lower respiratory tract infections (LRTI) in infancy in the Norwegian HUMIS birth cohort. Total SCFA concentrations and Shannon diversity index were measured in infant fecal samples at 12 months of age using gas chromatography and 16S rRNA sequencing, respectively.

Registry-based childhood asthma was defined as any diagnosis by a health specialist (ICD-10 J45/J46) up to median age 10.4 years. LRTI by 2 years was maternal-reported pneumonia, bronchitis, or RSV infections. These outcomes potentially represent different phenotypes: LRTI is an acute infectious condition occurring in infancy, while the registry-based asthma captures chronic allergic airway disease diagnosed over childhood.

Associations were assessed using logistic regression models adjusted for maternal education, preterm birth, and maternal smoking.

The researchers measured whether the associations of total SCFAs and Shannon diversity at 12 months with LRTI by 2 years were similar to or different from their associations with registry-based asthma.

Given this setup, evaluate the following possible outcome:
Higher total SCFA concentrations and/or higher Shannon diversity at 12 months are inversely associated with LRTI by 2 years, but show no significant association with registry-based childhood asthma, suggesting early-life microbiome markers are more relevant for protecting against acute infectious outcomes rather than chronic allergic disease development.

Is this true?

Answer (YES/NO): YES